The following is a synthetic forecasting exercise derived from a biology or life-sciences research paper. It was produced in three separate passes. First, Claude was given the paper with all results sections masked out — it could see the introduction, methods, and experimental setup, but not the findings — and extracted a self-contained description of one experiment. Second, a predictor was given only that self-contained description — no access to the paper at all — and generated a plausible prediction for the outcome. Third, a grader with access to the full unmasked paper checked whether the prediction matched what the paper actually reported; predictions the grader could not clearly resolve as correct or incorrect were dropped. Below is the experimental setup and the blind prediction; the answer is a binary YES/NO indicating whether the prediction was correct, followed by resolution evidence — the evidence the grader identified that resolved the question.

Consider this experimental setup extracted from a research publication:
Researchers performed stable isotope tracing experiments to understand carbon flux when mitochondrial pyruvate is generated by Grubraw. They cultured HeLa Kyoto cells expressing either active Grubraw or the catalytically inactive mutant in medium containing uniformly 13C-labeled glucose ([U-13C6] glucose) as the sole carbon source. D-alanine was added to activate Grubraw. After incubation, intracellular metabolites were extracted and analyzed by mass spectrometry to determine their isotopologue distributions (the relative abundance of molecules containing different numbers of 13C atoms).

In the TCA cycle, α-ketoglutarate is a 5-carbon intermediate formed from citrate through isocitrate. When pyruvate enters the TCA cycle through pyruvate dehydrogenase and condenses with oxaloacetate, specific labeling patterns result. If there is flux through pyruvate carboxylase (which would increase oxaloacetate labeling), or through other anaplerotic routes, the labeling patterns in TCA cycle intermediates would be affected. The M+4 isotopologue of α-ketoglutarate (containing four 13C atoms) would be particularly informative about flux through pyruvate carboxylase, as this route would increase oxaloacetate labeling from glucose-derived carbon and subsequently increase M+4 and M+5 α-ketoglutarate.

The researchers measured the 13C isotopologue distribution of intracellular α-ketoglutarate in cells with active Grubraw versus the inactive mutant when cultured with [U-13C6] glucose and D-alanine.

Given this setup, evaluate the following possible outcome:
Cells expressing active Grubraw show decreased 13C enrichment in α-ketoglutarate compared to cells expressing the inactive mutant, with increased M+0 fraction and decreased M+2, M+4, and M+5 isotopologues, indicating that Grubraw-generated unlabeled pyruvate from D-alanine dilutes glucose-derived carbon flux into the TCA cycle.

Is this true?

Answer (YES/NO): YES